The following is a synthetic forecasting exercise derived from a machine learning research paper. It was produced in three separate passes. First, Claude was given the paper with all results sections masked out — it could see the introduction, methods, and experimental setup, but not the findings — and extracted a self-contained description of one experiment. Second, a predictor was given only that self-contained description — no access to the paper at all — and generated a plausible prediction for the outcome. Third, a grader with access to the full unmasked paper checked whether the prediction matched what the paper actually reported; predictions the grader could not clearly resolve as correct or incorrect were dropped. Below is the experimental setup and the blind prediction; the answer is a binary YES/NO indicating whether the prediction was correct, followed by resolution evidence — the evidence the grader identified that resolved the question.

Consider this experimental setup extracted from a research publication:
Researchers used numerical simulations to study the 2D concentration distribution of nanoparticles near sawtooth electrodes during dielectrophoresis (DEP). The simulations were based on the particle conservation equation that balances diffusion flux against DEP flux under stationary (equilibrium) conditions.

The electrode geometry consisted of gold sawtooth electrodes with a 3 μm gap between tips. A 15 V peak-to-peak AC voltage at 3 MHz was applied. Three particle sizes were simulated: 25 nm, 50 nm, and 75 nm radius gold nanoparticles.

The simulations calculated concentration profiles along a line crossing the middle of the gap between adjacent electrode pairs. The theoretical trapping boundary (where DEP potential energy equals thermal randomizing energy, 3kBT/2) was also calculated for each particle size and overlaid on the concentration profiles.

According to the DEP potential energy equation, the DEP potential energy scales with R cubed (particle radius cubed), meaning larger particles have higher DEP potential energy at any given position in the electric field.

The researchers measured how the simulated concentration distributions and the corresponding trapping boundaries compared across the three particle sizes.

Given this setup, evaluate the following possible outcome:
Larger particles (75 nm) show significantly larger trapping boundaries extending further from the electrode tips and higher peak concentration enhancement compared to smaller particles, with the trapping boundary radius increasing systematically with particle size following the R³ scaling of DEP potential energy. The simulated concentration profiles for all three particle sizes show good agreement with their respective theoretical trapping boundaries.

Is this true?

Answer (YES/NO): NO